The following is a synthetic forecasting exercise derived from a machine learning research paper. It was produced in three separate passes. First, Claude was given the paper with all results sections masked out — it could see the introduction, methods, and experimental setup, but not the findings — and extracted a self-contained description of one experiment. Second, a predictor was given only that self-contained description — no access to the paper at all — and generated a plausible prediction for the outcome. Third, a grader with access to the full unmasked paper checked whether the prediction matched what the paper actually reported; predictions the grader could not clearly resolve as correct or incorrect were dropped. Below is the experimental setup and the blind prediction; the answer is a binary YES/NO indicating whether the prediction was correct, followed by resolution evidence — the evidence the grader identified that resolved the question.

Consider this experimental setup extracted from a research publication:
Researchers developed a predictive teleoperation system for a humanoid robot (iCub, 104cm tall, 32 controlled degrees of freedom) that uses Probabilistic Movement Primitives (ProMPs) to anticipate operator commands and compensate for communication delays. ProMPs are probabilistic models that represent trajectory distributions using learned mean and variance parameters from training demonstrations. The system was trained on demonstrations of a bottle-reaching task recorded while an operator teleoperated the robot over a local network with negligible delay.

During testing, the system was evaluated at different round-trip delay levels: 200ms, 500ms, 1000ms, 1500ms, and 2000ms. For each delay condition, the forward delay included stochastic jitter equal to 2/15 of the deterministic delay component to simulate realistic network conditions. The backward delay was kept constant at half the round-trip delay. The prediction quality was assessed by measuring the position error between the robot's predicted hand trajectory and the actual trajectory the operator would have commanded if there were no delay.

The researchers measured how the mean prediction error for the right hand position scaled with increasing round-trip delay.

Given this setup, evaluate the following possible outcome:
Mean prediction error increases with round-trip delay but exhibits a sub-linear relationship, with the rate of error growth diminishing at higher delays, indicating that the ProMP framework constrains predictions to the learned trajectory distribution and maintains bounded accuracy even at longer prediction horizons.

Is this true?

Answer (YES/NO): YES